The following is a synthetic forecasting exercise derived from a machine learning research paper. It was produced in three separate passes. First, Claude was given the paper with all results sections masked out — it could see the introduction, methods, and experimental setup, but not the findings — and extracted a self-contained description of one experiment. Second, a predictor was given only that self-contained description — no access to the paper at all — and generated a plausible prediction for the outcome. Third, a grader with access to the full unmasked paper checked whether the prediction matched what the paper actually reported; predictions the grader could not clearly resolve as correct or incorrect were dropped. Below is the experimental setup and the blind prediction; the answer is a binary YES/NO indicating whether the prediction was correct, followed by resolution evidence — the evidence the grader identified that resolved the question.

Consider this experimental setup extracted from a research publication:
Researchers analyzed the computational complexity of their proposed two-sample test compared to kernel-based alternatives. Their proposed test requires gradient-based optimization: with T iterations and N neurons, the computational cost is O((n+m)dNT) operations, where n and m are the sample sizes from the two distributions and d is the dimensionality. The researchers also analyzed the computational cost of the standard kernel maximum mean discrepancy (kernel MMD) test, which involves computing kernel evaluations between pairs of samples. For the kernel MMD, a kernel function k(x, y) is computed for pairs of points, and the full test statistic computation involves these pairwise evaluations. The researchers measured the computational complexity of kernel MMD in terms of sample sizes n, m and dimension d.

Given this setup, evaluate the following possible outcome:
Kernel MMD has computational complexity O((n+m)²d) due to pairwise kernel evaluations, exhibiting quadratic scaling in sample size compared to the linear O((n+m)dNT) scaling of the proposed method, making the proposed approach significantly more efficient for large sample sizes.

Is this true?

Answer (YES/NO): YES